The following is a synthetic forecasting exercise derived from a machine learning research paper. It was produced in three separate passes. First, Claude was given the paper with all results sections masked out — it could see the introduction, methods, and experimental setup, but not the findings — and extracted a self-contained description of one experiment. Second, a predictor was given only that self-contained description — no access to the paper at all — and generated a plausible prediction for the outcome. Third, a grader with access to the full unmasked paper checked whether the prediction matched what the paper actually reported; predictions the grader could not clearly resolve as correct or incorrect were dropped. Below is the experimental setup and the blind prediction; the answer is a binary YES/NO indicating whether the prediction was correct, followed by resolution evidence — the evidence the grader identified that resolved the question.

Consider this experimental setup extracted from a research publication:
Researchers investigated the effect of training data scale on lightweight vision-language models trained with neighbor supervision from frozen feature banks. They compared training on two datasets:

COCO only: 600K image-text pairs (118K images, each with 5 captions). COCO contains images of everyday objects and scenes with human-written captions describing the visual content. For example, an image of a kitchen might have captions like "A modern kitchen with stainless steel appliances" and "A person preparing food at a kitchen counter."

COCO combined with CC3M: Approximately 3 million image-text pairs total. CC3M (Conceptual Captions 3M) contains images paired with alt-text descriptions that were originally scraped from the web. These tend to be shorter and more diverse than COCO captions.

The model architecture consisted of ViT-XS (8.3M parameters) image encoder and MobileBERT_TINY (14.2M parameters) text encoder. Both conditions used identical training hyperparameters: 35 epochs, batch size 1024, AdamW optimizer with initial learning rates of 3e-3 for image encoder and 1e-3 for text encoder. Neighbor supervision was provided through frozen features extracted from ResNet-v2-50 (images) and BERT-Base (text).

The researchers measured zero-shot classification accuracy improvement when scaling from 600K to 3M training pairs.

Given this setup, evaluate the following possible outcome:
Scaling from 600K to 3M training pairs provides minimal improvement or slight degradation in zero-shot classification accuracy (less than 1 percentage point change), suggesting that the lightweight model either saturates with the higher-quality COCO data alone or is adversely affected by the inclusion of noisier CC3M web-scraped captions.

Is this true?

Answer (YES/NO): NO